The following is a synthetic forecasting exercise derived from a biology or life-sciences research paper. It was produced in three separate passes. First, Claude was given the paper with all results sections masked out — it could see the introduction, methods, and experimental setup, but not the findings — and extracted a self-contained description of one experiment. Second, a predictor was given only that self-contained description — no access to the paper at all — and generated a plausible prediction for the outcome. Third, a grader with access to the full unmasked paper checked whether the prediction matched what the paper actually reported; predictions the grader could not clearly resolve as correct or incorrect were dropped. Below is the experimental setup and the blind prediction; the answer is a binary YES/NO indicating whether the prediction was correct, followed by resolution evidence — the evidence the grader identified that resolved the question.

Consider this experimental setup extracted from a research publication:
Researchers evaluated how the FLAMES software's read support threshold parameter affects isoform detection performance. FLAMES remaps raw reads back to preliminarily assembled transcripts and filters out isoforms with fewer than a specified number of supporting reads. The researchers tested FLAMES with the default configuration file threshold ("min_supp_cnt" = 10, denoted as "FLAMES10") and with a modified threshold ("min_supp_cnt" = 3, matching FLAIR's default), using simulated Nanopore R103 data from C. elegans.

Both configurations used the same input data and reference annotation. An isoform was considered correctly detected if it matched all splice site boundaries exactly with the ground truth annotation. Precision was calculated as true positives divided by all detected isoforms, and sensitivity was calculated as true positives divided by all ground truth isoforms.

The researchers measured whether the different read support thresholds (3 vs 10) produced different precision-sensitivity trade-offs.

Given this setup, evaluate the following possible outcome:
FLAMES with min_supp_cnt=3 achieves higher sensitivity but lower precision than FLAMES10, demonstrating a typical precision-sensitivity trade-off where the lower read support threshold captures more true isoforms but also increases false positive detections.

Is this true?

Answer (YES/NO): NO